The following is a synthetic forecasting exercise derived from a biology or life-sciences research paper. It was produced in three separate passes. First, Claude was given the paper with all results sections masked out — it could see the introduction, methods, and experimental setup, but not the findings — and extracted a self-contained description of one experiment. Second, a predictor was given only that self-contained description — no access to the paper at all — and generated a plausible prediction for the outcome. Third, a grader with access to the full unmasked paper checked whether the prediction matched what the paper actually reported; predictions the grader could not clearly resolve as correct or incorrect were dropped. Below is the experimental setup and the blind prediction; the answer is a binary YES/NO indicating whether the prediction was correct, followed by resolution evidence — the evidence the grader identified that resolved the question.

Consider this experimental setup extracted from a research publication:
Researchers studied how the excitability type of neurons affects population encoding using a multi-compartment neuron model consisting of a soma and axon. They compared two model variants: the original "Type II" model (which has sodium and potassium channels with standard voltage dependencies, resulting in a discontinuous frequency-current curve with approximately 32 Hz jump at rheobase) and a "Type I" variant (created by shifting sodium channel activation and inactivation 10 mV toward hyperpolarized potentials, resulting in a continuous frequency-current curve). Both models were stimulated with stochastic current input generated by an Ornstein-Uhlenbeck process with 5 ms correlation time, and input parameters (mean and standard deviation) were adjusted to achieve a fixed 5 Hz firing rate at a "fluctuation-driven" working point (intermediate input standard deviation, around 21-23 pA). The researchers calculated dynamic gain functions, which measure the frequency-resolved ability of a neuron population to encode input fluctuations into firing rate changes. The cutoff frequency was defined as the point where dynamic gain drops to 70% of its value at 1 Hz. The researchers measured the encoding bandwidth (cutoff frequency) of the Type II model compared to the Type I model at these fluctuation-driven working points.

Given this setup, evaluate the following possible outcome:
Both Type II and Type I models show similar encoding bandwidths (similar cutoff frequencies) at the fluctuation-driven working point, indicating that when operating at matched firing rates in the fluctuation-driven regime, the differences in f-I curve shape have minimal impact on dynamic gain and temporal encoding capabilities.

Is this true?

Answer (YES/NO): NO